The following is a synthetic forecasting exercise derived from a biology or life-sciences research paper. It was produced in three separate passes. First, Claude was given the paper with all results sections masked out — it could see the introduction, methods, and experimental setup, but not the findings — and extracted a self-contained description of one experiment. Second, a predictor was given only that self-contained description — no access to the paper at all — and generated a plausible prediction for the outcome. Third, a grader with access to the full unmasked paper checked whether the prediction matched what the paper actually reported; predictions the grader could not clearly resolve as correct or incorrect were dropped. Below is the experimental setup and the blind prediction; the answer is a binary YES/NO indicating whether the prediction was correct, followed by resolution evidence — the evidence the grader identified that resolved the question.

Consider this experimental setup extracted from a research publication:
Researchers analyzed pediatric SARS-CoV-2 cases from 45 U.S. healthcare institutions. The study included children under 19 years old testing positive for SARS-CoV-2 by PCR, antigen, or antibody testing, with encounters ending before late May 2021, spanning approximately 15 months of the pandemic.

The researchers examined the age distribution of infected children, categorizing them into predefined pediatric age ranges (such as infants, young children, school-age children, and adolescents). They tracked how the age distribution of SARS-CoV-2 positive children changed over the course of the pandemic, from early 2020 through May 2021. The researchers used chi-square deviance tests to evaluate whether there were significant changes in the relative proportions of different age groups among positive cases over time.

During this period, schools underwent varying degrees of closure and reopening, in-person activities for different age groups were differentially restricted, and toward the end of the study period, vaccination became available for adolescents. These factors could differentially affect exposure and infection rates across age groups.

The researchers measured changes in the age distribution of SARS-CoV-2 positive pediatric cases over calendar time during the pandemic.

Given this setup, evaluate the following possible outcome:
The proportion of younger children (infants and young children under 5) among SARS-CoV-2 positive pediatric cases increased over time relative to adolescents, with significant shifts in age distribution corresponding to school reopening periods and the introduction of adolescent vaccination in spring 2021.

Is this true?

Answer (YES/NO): NO